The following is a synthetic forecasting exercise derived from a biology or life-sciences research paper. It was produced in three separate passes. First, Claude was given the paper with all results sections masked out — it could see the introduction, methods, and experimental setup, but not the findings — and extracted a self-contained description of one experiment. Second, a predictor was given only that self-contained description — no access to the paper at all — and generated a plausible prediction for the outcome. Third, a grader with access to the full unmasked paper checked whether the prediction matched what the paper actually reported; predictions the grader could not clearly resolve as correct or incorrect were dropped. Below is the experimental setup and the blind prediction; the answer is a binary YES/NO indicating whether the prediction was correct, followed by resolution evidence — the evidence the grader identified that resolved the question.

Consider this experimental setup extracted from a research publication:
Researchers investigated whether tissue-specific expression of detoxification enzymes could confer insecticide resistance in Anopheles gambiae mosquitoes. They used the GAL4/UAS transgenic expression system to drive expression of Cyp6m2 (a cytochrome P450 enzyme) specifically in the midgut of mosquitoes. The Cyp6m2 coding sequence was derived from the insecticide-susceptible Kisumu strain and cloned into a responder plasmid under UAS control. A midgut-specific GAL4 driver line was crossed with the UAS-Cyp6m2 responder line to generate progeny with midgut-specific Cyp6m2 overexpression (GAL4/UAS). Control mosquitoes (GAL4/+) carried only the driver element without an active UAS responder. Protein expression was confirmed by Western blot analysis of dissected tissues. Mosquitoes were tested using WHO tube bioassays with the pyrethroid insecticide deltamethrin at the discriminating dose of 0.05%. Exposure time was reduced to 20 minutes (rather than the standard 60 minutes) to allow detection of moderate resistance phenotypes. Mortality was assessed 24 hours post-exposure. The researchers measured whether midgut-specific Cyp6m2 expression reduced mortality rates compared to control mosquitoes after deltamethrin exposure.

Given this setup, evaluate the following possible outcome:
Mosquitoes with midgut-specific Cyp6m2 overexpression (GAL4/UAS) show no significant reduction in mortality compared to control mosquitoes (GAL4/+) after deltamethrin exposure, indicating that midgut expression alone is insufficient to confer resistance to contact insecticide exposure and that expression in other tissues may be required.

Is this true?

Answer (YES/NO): YES